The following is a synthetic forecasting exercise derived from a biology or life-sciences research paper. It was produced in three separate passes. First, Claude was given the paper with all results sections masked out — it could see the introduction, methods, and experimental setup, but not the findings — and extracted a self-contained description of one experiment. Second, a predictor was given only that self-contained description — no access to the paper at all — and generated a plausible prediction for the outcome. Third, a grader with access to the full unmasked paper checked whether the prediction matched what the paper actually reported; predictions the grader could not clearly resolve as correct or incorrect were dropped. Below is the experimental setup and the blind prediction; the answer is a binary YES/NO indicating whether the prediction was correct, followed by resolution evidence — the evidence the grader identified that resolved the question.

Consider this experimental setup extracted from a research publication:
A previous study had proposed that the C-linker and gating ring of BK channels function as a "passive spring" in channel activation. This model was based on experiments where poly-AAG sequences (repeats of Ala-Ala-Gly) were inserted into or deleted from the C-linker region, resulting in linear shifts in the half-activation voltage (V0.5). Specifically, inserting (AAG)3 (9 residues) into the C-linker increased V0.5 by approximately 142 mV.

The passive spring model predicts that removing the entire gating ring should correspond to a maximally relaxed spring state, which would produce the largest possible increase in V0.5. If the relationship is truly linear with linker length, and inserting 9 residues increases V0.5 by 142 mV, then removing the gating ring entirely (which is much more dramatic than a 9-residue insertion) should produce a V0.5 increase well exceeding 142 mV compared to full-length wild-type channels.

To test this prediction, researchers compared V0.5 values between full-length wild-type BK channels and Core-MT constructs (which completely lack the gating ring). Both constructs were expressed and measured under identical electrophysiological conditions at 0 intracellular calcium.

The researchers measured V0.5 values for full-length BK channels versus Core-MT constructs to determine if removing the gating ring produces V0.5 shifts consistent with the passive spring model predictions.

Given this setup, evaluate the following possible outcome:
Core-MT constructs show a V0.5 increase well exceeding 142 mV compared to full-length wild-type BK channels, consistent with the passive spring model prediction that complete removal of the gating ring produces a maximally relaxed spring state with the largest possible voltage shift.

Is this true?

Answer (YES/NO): NO